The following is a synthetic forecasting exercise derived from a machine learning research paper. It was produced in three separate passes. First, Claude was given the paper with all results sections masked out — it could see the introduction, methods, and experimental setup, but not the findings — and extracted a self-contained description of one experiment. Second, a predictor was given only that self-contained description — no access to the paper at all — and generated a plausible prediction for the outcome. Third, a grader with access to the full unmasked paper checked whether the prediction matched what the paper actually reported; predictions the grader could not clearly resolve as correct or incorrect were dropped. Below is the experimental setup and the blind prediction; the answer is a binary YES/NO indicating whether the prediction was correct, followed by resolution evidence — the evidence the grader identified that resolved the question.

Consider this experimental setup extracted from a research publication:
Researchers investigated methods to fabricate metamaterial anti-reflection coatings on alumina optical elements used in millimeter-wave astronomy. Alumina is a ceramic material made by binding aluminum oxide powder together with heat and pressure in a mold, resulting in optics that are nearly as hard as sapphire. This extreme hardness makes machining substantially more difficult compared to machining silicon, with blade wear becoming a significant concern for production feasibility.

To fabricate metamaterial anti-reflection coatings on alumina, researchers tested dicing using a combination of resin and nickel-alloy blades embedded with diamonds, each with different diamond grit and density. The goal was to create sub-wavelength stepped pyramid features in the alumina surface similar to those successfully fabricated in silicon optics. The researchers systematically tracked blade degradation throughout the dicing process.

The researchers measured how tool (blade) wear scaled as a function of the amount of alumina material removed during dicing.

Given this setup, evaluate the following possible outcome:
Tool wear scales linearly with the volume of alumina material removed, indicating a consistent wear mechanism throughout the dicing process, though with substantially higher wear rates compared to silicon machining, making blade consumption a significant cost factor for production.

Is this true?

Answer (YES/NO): NO